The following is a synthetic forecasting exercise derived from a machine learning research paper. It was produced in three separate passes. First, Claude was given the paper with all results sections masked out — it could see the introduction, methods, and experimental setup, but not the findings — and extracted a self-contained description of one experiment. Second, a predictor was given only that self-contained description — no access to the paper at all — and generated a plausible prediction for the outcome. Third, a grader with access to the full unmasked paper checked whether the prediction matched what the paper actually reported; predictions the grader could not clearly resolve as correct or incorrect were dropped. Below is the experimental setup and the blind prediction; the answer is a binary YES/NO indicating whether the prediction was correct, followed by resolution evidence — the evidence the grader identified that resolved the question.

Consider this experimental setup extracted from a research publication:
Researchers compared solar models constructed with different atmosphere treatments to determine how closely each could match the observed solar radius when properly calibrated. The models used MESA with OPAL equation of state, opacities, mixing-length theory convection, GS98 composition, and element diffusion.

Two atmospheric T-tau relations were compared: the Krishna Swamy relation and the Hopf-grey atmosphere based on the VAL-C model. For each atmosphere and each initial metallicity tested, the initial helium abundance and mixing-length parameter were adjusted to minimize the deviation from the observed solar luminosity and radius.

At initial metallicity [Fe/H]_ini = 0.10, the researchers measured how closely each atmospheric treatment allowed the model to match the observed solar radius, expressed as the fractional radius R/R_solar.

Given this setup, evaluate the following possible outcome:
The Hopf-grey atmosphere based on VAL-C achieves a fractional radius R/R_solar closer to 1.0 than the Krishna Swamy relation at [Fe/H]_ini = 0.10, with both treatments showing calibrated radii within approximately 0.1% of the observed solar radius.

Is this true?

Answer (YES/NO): NO